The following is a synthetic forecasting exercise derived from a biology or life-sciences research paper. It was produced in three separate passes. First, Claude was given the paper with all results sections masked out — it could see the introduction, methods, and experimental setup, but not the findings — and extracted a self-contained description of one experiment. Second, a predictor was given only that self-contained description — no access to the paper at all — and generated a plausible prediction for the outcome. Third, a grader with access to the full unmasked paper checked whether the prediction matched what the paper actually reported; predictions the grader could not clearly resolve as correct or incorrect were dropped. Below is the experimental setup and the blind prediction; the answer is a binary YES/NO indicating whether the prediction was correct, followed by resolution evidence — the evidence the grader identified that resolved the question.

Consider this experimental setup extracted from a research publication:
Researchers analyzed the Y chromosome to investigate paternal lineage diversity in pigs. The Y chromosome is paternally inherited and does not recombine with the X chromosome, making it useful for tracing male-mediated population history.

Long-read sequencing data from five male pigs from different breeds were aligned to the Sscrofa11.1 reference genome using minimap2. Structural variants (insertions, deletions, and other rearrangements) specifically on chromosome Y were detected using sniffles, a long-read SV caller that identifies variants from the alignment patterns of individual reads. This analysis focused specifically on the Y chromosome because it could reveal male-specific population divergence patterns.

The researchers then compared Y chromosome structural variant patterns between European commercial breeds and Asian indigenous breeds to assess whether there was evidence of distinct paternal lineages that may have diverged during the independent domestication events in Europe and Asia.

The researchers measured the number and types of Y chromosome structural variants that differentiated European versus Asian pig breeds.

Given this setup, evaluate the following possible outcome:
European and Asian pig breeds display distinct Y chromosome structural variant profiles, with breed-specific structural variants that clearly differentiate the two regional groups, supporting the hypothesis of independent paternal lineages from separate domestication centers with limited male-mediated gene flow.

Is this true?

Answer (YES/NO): YES